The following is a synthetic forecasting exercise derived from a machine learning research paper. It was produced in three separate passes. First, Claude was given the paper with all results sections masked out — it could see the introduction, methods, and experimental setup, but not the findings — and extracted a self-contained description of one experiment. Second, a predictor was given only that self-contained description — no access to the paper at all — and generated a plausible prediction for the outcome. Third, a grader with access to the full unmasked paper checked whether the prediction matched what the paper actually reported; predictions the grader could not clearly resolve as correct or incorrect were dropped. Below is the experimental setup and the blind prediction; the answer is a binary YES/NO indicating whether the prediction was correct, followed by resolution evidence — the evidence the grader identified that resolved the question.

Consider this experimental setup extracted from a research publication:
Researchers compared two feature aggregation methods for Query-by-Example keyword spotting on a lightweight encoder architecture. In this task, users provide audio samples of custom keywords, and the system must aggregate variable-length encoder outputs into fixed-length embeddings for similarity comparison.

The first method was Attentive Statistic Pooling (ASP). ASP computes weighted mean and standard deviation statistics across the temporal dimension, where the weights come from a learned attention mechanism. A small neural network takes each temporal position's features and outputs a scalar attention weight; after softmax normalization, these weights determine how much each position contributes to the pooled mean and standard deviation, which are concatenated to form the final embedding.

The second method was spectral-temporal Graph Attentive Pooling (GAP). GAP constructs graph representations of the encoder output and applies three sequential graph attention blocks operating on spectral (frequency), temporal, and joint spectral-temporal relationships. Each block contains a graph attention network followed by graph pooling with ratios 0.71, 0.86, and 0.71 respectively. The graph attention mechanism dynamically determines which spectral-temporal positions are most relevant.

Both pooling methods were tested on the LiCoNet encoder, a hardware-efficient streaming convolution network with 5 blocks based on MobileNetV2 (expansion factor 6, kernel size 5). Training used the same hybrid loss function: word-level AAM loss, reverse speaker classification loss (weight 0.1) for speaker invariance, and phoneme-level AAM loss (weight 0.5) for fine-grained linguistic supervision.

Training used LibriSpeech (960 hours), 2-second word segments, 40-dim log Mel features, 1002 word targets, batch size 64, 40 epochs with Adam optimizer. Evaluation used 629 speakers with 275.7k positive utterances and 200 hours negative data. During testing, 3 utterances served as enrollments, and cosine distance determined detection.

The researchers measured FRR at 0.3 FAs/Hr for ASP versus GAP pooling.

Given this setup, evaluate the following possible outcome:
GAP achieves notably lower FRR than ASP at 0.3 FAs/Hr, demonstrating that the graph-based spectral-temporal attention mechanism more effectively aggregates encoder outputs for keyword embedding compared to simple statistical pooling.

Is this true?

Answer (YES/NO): YES